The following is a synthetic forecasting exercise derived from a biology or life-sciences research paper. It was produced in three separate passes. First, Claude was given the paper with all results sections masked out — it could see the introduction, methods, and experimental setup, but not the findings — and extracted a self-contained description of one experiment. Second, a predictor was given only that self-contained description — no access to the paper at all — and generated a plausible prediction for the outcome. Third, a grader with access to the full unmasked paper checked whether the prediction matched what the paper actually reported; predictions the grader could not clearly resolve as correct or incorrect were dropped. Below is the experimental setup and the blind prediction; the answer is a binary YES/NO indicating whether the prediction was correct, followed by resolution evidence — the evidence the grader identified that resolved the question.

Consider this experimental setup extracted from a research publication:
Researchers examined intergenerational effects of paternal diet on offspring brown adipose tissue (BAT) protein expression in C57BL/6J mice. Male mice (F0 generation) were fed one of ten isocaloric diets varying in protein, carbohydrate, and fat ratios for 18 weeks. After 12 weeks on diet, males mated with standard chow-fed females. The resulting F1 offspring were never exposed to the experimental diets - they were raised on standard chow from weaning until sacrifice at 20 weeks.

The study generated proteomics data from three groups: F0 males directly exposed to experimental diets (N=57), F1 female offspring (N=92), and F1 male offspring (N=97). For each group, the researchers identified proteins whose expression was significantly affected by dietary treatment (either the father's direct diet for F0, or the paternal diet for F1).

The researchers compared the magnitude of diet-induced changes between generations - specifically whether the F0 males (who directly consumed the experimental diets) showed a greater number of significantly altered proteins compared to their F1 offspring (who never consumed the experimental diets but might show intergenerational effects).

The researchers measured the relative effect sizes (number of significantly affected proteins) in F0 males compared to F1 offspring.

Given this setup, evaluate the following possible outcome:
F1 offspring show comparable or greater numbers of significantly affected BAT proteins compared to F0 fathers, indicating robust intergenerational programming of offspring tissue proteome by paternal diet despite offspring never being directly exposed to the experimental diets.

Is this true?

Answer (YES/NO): NO